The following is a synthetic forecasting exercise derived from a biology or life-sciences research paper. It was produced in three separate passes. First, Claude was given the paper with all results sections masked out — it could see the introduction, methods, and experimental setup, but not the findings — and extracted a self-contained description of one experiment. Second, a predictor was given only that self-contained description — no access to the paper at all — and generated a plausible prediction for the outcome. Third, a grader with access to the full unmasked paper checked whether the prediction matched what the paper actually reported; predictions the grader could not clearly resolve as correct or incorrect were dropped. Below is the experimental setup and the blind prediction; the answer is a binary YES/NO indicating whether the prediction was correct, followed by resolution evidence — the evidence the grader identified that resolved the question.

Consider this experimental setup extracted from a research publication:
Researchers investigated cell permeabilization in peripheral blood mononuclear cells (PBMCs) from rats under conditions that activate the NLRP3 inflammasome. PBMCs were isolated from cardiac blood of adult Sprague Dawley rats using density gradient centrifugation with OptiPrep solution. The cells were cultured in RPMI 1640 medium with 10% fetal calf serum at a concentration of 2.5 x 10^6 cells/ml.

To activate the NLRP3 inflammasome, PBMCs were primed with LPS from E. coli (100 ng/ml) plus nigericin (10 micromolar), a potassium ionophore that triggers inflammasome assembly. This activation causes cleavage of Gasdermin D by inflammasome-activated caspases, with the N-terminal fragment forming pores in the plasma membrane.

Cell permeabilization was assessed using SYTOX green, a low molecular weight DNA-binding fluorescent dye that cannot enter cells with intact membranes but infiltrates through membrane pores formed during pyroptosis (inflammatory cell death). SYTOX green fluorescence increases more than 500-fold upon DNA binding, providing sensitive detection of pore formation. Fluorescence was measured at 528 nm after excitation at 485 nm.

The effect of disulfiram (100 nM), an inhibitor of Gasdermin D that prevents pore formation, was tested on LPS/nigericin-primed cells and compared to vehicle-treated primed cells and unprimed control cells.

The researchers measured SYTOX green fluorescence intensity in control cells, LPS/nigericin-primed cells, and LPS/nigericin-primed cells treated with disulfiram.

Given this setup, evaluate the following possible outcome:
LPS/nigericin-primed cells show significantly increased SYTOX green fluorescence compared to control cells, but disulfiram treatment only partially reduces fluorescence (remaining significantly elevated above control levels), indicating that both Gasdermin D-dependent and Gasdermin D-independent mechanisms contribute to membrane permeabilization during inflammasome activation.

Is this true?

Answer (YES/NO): NO